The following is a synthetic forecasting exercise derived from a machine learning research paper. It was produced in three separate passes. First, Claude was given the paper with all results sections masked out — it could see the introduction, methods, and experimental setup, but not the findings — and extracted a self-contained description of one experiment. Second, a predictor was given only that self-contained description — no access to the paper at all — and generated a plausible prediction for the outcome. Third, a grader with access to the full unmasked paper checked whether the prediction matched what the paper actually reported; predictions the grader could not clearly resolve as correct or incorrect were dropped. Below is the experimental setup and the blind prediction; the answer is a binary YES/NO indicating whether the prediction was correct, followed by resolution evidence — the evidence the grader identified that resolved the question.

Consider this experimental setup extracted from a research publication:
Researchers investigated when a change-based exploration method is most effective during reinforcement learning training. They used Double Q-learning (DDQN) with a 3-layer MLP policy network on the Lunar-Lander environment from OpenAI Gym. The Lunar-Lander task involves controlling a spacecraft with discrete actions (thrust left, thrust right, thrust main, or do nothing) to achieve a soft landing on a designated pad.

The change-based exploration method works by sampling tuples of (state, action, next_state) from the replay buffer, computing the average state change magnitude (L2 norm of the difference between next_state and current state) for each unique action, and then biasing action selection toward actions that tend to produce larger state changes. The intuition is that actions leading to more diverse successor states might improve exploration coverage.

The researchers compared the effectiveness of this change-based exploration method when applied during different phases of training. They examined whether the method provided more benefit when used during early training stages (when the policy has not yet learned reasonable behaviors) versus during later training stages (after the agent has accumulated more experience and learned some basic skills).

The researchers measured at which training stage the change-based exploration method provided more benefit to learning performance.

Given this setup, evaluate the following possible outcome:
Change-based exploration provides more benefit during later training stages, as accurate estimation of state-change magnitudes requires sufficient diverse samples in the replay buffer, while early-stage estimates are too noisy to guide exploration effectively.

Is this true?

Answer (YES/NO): YES